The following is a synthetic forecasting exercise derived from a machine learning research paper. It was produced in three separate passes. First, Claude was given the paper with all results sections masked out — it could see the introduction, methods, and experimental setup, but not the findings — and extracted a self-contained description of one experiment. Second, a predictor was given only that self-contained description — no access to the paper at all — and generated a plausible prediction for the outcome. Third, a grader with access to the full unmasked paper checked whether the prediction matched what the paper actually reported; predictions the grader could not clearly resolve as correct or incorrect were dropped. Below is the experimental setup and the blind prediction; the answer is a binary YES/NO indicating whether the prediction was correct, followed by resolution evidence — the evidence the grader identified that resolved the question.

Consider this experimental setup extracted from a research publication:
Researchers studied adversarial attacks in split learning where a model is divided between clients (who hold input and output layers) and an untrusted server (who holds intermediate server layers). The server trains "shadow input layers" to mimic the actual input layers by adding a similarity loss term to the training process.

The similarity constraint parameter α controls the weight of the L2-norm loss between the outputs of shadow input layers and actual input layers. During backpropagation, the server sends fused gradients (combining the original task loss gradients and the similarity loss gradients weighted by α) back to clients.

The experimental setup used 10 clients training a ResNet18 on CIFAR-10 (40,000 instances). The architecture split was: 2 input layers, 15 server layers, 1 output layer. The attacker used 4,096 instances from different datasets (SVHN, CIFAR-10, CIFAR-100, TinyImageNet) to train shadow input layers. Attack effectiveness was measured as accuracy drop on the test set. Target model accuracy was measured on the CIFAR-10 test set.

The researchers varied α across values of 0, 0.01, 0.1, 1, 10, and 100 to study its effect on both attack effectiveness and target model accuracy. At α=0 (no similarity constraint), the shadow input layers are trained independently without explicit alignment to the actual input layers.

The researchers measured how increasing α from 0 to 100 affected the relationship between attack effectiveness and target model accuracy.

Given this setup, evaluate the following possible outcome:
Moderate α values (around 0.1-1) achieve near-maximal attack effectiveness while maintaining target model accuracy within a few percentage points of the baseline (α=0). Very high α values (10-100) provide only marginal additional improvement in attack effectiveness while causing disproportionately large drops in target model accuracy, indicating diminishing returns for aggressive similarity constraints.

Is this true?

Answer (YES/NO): NO